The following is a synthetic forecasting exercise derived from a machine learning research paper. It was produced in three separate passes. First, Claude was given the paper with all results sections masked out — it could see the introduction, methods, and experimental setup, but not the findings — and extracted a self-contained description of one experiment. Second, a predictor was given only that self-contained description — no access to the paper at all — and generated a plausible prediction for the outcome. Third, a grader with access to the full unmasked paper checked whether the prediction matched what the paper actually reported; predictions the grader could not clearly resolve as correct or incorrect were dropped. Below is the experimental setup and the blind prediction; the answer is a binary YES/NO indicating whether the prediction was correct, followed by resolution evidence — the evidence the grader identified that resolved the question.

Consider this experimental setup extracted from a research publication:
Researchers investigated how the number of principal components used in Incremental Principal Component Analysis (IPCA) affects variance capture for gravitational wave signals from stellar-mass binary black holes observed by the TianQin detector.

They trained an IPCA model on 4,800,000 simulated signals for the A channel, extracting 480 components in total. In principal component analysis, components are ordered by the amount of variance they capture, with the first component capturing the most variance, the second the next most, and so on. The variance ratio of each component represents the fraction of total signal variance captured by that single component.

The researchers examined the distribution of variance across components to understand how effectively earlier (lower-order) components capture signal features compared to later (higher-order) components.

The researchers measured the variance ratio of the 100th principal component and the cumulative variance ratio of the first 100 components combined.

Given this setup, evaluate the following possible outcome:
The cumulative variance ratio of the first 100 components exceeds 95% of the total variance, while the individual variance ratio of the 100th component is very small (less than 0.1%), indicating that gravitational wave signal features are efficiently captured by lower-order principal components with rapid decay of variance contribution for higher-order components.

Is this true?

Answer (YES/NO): NO